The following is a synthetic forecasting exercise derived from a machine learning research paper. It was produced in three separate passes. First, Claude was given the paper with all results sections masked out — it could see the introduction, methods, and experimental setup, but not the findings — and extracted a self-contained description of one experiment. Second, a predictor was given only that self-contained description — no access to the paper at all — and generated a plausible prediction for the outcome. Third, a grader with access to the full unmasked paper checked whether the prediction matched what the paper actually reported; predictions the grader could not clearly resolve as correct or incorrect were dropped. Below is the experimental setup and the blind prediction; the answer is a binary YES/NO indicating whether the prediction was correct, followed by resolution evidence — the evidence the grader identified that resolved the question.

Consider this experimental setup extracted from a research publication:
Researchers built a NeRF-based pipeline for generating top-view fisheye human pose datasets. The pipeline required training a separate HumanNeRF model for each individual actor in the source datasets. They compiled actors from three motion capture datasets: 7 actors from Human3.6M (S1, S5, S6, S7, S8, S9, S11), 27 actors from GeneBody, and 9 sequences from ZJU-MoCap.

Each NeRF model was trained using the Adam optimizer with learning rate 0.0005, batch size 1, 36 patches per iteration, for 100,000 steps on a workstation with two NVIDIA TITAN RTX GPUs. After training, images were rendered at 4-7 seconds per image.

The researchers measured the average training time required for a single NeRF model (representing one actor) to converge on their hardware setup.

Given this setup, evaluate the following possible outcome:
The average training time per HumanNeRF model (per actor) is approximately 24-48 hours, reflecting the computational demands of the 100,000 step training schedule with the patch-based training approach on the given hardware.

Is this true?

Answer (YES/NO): YES